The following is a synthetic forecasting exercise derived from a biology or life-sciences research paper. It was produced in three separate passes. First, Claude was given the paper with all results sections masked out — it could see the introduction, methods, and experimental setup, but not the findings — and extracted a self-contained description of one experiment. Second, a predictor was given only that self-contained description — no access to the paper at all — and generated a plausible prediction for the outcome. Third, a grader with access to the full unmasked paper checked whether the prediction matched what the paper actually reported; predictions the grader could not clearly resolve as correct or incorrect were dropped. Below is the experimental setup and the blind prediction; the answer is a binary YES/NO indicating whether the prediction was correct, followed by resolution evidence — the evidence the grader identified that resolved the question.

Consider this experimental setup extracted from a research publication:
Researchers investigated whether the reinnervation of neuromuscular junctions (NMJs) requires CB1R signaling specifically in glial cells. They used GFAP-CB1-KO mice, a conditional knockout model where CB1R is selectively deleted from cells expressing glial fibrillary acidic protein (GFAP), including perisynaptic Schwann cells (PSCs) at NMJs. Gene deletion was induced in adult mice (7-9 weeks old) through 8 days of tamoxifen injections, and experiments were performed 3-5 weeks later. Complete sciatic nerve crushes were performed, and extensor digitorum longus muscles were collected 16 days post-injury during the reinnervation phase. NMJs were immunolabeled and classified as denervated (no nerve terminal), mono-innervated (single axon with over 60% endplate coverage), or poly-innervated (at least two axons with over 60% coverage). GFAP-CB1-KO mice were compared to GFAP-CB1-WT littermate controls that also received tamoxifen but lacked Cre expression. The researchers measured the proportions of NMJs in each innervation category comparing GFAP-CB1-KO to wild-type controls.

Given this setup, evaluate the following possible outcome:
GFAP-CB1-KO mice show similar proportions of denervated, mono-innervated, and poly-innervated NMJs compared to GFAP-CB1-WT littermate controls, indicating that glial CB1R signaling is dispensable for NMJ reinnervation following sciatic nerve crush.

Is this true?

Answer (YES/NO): NO